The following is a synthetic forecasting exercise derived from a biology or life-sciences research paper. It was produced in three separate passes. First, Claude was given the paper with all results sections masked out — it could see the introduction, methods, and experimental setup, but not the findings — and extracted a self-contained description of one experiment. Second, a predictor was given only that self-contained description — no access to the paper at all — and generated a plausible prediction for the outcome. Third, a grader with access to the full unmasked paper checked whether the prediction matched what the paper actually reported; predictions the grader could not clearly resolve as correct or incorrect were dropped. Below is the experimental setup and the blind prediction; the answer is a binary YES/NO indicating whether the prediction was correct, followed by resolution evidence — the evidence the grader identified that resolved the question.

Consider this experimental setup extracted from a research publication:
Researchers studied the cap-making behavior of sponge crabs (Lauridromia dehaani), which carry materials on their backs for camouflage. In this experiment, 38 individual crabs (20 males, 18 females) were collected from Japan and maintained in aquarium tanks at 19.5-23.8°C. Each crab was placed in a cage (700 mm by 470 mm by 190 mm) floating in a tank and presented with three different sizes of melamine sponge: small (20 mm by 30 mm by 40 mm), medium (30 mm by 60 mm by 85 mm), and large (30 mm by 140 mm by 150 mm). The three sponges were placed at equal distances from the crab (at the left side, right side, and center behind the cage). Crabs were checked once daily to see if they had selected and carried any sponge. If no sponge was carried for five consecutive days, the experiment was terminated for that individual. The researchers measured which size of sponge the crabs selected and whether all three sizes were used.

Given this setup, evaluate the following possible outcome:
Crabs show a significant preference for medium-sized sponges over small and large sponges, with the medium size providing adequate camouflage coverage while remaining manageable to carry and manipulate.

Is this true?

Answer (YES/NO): NO